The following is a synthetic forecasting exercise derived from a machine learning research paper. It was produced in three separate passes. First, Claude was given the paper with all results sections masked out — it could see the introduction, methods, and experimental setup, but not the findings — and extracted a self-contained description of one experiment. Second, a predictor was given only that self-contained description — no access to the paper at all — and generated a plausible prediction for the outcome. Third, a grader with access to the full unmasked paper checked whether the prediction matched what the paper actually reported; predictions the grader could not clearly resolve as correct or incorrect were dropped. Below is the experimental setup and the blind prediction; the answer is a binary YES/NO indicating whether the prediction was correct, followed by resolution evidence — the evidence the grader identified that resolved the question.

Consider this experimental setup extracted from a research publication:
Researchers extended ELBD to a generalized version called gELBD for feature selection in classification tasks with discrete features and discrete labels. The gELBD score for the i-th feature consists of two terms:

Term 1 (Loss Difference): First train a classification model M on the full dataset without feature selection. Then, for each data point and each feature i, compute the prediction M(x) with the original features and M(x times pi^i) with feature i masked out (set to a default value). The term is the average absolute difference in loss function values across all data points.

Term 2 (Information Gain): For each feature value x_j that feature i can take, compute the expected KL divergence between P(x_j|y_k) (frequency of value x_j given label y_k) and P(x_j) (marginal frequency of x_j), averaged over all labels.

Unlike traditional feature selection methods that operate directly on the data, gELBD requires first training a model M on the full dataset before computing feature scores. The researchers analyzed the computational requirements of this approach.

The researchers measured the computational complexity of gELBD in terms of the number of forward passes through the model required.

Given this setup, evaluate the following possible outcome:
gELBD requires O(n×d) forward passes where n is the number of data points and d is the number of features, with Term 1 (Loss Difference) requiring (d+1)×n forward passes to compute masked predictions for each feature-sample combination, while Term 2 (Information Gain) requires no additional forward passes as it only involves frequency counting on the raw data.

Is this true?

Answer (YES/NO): YES